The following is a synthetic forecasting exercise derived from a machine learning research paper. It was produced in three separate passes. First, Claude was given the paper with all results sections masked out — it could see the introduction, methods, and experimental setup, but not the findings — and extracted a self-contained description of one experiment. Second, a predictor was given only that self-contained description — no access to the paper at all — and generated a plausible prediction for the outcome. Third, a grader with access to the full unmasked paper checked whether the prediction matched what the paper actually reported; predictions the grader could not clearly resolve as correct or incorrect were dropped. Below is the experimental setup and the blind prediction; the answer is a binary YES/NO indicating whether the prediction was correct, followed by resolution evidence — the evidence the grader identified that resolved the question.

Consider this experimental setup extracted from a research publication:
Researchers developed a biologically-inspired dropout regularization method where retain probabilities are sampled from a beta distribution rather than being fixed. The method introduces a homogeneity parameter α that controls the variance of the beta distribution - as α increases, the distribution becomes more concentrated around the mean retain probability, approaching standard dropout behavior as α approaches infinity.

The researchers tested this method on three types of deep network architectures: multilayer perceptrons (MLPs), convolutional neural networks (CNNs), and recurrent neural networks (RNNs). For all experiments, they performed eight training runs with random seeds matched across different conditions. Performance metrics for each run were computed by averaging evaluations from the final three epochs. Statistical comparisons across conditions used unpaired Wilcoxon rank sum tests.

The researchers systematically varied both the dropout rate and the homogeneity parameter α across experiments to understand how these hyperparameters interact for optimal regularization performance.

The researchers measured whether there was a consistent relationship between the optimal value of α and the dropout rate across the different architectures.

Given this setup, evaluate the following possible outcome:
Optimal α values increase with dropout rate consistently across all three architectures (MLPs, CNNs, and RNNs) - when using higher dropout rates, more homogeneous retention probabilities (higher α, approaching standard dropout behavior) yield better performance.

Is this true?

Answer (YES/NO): YES